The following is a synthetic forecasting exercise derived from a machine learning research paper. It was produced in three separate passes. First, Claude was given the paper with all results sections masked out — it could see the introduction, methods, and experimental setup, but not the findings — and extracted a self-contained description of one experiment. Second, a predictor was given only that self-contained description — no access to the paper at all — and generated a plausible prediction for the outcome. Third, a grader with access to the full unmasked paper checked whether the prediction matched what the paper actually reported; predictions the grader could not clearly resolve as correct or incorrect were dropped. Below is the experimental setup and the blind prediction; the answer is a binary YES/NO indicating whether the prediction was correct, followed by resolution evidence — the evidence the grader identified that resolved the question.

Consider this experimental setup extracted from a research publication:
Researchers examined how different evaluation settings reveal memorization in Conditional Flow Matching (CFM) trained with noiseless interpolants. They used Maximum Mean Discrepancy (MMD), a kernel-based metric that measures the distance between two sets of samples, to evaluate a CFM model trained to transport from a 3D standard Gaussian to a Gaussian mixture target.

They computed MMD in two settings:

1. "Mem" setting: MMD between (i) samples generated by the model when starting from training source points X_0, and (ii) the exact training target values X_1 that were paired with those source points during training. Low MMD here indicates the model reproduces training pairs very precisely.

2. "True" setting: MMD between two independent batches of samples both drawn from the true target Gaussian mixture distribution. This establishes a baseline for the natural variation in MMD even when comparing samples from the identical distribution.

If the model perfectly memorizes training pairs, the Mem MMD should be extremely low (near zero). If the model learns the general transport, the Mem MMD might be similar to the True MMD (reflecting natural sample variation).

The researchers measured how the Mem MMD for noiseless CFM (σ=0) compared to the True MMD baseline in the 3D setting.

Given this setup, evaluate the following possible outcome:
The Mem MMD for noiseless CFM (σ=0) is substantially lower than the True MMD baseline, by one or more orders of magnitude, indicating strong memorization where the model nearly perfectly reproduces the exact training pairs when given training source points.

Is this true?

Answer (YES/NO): YES